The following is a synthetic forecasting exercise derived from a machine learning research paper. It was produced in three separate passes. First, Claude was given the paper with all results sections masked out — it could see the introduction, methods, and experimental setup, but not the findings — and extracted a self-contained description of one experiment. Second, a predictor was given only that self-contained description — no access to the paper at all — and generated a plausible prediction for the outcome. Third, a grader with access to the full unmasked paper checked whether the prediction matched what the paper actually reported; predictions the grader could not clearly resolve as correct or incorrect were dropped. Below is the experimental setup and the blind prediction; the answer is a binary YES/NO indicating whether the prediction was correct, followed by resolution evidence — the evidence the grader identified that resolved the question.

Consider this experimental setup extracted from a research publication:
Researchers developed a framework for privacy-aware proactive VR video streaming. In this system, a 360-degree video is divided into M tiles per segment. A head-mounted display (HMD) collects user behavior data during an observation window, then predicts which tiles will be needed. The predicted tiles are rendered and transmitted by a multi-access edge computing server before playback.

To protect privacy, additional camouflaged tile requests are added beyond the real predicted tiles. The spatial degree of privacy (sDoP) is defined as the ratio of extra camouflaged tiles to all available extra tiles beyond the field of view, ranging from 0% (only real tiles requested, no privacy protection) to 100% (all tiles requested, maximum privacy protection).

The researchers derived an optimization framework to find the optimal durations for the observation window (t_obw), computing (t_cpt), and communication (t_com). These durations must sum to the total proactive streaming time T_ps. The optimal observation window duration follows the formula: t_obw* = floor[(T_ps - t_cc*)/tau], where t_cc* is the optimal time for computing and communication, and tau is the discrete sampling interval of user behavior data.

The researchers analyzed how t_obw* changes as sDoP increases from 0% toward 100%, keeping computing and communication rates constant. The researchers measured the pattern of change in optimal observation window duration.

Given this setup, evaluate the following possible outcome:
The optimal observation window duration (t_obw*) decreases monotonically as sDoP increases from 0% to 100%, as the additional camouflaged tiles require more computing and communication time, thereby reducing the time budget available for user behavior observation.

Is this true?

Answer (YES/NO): YES